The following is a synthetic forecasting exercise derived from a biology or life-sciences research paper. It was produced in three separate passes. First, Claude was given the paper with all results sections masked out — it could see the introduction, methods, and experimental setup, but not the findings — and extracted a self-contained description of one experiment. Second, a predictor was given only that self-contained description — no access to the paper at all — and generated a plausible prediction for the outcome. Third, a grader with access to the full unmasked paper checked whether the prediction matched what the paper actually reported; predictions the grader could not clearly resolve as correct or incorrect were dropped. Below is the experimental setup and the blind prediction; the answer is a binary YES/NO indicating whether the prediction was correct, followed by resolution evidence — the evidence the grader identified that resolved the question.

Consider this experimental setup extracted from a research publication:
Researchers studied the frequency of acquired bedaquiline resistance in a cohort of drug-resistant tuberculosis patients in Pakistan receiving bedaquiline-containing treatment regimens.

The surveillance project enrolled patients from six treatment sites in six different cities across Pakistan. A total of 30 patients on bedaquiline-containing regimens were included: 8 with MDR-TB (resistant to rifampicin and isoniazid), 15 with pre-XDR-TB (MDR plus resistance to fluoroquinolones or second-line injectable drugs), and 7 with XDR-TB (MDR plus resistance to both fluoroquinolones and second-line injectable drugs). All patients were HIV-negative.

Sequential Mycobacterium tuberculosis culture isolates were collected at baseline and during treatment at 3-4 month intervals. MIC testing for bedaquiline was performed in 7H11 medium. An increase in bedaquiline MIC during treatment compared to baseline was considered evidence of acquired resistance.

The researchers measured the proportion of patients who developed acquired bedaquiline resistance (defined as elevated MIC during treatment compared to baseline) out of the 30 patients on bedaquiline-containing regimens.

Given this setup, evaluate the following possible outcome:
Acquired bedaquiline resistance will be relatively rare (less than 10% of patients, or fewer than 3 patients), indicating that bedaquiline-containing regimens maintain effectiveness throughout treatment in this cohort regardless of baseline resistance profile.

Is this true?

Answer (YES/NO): NO